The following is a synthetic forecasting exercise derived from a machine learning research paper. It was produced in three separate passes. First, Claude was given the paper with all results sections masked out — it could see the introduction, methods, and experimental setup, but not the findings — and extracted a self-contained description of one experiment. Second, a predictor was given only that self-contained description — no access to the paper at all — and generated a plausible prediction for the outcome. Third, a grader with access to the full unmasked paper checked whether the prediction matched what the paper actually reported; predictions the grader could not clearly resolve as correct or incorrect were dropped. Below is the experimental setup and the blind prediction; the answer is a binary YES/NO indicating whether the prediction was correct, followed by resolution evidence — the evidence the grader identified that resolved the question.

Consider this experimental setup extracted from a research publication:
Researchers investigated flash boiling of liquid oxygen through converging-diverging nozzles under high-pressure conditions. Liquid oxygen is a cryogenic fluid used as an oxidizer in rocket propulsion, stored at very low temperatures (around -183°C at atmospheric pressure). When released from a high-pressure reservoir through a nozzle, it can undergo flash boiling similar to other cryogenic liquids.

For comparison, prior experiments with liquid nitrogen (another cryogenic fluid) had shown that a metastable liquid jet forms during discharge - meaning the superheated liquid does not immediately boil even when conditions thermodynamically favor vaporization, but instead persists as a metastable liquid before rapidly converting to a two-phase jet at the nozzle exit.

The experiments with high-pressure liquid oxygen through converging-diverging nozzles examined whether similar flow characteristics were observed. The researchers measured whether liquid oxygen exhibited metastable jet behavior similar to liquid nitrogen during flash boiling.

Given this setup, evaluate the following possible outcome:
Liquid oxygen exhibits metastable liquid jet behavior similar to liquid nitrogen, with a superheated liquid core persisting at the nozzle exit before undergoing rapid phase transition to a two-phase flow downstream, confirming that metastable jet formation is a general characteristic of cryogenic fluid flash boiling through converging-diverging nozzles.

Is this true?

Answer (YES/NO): NO